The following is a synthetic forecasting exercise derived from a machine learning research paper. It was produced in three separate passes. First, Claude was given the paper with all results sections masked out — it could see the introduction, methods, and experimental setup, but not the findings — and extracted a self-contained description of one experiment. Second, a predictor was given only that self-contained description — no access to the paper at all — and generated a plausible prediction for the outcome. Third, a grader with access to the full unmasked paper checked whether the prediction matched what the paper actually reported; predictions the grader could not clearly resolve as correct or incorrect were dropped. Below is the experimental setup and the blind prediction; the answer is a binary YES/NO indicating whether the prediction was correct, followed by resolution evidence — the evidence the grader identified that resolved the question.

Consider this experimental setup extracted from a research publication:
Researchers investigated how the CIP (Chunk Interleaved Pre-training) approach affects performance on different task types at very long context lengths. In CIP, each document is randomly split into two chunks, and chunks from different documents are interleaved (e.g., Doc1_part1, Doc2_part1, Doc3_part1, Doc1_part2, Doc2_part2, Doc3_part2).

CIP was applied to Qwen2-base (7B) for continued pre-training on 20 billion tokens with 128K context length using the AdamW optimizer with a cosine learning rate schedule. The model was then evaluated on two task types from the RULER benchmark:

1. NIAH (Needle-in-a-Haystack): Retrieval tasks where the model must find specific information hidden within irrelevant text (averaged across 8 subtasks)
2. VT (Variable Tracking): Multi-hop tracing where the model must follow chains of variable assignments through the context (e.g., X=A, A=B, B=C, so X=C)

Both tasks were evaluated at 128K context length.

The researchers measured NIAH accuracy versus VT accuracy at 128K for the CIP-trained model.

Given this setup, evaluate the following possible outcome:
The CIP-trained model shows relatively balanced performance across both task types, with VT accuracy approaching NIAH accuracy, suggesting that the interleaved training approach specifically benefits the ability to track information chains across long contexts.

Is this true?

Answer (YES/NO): NO